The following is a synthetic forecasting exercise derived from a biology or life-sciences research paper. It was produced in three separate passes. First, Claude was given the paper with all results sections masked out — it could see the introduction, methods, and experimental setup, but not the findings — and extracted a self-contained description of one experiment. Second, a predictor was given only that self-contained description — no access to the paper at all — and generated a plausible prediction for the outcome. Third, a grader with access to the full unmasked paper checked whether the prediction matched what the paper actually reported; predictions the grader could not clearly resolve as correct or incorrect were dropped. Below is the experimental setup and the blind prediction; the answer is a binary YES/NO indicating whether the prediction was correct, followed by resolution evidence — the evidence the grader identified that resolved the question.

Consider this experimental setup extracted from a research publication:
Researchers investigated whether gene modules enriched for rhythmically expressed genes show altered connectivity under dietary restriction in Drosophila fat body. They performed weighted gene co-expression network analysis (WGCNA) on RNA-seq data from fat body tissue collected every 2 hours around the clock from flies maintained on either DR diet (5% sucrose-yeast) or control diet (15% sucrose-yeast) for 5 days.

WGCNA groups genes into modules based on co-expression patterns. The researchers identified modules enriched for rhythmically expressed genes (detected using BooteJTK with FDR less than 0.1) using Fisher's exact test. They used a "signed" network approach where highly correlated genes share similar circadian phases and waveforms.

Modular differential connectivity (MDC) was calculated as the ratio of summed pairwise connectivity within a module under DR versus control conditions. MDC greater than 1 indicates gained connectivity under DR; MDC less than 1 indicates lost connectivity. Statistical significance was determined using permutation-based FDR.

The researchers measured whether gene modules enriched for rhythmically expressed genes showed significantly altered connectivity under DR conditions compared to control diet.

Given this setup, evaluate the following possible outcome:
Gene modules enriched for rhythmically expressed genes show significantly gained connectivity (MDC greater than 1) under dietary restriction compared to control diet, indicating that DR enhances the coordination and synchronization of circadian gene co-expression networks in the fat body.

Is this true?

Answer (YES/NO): YES